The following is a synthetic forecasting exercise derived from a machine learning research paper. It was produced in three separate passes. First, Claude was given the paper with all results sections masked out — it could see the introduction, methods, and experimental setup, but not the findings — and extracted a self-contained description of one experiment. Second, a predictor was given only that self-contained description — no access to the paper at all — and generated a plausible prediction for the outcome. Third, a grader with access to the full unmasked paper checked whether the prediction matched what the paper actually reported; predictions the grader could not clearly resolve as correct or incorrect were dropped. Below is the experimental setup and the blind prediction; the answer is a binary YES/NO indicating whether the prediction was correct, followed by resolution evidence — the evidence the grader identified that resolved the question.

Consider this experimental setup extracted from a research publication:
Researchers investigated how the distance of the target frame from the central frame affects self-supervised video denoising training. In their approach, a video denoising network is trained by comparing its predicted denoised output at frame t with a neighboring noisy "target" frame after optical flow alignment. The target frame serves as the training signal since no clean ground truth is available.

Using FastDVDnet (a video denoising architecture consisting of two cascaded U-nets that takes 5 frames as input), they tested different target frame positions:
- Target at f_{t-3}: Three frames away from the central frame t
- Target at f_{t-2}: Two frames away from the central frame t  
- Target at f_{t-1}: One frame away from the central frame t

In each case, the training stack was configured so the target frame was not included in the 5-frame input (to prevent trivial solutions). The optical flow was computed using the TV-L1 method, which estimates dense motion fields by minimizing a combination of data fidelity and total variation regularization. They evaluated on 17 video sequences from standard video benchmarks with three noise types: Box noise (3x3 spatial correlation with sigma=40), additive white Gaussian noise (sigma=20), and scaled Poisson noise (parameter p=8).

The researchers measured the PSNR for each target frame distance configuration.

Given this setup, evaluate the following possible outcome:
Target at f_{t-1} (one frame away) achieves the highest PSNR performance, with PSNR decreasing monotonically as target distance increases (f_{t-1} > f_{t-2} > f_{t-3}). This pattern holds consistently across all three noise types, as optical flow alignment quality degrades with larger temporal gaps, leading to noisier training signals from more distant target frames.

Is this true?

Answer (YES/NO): YES